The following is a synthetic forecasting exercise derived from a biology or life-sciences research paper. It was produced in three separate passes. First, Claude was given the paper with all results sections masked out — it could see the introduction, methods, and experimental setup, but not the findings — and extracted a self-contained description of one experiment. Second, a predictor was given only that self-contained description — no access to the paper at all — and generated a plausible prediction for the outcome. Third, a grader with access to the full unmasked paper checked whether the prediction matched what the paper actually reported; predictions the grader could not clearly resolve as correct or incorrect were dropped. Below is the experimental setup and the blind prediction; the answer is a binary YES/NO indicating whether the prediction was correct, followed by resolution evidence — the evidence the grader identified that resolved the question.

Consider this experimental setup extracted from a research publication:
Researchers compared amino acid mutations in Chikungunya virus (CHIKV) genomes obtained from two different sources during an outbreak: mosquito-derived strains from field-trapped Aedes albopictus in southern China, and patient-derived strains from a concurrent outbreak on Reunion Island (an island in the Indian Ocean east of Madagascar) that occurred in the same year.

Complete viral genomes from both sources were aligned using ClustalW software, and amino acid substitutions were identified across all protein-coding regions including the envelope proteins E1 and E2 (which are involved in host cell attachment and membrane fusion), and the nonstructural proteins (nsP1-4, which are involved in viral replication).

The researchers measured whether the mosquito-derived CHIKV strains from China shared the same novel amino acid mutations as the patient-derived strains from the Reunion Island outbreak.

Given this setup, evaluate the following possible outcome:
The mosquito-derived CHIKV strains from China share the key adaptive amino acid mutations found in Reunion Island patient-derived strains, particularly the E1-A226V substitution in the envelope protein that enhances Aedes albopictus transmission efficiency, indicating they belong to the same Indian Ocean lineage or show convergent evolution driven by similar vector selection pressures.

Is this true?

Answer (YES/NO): YES